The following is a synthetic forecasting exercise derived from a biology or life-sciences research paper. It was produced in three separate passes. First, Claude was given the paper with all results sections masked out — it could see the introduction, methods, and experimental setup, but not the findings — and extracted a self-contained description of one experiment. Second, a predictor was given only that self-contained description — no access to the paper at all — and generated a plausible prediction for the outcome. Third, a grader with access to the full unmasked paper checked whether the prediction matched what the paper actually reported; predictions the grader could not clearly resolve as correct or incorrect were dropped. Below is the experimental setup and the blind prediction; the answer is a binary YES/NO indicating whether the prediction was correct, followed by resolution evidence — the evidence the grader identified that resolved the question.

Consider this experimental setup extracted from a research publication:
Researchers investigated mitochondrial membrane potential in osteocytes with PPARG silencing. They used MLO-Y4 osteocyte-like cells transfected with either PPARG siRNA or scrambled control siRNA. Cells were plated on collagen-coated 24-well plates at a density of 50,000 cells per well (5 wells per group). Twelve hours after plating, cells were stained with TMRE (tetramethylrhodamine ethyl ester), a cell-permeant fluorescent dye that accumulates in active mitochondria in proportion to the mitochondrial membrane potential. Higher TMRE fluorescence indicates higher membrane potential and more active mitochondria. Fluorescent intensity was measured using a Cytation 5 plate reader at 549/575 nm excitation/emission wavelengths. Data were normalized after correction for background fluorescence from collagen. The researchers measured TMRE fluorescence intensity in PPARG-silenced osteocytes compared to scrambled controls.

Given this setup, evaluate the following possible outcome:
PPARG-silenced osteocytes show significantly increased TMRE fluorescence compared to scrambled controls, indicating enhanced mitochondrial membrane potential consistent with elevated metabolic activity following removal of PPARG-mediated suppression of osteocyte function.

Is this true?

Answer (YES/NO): YES